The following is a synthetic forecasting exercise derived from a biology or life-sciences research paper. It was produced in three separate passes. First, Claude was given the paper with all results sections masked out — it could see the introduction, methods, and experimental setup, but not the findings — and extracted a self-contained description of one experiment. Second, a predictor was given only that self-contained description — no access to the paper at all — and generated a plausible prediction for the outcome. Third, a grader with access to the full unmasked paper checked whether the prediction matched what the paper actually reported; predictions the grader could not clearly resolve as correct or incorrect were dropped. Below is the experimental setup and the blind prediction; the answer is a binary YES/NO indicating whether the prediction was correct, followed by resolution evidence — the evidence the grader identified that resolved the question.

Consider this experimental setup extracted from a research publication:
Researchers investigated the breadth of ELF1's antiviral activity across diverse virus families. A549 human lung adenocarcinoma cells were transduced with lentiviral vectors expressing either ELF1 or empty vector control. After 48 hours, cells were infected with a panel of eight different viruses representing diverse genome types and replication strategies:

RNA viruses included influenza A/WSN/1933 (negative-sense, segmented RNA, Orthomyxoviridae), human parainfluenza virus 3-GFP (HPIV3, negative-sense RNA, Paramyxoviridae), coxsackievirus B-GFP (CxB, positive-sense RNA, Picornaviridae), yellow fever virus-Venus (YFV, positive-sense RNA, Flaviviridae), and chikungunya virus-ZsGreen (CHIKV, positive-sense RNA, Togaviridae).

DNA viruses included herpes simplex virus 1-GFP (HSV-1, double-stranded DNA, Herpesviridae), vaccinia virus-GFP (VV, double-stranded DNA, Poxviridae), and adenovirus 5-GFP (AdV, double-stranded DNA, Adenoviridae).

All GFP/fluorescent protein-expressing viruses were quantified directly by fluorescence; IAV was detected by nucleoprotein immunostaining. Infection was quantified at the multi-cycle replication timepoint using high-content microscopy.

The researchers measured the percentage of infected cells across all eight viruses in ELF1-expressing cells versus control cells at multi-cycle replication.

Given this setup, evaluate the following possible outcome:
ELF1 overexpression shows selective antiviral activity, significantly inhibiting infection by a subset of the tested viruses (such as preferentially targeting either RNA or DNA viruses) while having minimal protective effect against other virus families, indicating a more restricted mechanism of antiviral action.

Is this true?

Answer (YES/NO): NO